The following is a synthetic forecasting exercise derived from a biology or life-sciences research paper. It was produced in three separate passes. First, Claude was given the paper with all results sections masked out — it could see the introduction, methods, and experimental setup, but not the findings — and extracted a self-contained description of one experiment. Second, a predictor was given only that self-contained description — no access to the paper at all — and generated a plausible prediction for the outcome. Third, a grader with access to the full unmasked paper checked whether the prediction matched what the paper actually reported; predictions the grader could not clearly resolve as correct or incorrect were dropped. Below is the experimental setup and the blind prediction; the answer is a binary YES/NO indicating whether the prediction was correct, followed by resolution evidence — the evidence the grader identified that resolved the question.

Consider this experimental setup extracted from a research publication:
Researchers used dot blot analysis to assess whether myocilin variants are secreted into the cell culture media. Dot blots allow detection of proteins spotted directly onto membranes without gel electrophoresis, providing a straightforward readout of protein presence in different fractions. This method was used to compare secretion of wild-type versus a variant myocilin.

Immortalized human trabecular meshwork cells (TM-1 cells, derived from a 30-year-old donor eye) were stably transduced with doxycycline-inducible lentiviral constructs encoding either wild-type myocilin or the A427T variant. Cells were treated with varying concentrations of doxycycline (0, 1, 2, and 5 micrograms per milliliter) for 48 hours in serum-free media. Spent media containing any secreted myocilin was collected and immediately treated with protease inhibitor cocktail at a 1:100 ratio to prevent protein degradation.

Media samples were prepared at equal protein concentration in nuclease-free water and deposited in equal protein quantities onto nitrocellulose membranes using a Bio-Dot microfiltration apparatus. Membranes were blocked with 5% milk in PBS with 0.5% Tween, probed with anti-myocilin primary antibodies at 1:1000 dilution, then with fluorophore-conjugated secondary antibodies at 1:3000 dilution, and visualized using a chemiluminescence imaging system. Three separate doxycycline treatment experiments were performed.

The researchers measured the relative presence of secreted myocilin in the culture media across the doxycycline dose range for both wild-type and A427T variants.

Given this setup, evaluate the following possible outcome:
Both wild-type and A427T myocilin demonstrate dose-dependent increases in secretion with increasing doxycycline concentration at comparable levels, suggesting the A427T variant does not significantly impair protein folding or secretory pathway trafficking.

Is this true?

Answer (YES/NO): NO